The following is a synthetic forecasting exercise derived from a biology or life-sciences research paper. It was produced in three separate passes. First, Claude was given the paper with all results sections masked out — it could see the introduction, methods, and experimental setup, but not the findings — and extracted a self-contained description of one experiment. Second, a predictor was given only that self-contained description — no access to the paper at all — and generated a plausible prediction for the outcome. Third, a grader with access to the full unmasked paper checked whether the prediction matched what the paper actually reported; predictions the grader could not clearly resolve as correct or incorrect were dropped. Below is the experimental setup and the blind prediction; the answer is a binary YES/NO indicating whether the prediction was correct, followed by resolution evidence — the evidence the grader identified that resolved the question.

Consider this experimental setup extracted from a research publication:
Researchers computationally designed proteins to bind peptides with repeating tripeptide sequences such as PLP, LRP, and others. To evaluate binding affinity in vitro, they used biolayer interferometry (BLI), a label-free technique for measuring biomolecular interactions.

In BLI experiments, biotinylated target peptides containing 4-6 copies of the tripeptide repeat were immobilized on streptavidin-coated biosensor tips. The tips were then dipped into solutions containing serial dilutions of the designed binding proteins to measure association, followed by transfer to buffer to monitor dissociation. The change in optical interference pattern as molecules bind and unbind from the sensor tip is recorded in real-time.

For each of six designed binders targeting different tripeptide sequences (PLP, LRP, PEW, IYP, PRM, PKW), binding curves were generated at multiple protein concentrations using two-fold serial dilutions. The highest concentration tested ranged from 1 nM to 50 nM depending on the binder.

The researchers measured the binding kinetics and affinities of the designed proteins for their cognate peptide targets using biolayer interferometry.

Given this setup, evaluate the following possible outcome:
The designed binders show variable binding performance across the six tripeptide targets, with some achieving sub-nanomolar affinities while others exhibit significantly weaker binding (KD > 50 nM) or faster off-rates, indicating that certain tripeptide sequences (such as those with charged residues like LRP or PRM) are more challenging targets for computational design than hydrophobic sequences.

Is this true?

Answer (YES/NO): NO